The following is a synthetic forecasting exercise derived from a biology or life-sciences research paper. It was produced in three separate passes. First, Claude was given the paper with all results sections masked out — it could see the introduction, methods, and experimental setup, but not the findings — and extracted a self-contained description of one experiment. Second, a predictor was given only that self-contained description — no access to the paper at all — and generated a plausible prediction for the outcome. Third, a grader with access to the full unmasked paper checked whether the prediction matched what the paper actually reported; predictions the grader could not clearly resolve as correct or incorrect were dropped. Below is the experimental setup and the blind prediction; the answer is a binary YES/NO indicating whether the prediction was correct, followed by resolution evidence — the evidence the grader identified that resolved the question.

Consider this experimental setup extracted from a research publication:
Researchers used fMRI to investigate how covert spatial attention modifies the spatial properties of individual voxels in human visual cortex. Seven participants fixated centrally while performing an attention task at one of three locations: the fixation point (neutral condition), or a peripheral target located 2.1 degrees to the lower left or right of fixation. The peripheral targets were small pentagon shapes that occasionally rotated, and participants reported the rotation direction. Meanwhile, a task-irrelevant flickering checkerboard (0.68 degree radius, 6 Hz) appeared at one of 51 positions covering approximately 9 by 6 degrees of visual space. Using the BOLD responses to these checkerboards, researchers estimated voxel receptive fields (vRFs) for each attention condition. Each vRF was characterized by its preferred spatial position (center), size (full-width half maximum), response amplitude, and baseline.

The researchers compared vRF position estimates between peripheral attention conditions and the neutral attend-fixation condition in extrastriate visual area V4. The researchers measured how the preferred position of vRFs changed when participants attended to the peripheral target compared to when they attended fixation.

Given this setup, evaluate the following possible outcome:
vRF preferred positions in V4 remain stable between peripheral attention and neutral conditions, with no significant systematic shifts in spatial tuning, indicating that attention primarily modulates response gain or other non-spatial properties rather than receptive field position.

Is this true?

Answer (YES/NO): NO